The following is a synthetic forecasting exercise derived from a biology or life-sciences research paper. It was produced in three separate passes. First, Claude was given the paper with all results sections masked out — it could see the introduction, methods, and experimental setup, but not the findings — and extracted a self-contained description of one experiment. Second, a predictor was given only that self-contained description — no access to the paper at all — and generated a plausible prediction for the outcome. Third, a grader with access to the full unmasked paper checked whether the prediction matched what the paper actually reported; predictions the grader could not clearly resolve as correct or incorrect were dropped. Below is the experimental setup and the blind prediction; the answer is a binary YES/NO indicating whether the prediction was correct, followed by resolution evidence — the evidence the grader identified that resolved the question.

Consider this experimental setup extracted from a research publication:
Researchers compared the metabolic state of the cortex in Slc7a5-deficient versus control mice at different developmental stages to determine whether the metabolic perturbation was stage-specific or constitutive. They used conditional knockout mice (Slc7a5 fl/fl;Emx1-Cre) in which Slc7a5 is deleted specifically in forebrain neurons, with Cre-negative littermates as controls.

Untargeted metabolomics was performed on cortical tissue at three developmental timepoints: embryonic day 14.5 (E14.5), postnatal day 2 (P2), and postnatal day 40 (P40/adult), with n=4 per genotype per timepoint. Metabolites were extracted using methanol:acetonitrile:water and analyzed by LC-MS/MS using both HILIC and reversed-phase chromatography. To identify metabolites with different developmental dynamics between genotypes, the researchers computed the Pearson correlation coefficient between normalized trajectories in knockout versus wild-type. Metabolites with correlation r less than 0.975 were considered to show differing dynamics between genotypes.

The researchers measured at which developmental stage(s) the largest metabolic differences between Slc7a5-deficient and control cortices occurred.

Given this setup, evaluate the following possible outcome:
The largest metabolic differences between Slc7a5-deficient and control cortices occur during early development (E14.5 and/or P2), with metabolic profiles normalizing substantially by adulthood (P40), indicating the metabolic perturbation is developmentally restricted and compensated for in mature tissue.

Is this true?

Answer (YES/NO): NO